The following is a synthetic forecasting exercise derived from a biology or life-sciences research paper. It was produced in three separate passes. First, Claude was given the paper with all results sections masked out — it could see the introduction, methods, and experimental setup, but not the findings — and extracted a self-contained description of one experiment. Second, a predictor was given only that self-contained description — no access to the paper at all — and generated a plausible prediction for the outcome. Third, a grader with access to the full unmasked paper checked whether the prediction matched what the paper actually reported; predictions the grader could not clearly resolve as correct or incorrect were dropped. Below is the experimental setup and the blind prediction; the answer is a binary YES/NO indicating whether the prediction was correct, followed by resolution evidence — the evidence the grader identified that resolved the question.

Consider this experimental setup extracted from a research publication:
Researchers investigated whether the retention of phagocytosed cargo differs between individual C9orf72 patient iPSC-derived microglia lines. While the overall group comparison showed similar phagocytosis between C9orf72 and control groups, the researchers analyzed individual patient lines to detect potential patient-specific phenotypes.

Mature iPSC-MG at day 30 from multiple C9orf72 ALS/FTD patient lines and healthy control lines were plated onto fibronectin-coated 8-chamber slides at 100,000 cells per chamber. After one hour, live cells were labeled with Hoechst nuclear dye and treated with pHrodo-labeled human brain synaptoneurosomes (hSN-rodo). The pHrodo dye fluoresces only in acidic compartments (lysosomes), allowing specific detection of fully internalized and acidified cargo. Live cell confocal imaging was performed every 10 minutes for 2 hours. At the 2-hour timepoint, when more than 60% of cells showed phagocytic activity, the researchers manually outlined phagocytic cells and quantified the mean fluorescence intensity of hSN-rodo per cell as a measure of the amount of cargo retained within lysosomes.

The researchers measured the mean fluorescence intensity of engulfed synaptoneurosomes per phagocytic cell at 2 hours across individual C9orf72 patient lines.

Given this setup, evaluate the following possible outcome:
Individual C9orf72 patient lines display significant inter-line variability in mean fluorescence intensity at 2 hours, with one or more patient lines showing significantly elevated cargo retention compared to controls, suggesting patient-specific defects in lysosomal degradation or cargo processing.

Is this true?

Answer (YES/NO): NO